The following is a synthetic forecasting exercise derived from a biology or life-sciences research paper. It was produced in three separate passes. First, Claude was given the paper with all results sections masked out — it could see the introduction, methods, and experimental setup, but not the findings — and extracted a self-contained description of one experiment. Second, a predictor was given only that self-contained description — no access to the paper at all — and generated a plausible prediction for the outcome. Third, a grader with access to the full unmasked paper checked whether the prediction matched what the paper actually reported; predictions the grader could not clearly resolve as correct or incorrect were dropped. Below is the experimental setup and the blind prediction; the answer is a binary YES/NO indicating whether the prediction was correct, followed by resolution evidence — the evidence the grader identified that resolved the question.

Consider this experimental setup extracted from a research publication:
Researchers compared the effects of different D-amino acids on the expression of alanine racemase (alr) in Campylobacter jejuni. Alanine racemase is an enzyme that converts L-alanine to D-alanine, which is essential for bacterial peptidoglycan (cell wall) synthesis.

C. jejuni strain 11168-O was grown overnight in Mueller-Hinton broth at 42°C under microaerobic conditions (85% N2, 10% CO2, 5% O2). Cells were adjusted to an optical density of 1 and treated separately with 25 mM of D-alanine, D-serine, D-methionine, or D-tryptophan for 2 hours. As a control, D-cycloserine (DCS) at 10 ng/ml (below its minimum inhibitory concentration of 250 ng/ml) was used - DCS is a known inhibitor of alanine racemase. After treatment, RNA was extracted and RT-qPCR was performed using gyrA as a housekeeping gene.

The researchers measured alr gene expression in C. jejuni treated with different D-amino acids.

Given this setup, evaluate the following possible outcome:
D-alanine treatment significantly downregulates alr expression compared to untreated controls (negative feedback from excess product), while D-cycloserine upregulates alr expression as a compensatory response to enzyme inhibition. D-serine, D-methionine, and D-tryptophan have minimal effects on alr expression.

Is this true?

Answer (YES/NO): NO